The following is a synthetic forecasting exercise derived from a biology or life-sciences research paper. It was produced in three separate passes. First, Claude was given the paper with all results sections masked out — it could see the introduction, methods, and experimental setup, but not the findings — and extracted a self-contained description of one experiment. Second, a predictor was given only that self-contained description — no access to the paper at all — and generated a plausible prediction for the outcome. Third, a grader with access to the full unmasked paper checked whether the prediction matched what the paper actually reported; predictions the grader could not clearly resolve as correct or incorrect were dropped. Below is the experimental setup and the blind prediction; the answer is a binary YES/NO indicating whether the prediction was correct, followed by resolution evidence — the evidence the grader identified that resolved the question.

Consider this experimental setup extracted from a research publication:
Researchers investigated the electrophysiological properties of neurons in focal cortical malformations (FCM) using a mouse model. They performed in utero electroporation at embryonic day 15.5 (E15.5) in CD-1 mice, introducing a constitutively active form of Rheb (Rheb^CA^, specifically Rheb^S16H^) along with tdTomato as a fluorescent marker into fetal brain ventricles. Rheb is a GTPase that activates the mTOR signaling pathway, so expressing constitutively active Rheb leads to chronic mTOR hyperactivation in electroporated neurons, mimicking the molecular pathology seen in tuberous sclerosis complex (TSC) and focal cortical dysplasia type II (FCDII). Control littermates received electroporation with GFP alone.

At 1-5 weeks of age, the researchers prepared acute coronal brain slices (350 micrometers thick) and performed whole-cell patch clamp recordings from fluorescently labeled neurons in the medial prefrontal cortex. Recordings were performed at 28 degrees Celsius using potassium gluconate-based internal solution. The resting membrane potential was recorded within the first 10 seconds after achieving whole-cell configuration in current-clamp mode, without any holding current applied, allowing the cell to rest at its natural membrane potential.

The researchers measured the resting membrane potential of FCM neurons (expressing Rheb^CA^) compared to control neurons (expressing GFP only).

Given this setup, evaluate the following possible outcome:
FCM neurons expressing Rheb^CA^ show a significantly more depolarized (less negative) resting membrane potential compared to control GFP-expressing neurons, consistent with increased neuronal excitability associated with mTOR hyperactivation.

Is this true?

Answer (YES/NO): YES